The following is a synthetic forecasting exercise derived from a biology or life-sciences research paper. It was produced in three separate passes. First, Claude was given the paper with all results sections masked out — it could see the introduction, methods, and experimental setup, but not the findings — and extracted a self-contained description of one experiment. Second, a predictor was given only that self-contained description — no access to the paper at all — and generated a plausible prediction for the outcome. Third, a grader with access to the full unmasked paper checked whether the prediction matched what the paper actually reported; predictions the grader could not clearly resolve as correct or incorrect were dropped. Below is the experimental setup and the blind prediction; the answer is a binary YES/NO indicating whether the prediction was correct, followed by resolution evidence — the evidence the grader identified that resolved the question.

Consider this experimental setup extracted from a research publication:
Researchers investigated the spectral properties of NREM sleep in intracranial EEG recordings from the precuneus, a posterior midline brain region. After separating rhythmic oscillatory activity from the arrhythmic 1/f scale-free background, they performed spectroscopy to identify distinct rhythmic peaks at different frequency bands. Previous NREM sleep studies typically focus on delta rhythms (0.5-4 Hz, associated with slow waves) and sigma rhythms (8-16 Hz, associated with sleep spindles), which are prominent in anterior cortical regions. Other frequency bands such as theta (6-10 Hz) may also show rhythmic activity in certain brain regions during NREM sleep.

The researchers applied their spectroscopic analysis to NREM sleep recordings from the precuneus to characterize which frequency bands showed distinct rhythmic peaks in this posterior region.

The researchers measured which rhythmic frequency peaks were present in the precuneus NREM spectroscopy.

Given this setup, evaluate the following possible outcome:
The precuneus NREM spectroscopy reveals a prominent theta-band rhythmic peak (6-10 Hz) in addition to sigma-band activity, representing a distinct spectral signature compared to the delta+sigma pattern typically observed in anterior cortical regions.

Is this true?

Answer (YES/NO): YES